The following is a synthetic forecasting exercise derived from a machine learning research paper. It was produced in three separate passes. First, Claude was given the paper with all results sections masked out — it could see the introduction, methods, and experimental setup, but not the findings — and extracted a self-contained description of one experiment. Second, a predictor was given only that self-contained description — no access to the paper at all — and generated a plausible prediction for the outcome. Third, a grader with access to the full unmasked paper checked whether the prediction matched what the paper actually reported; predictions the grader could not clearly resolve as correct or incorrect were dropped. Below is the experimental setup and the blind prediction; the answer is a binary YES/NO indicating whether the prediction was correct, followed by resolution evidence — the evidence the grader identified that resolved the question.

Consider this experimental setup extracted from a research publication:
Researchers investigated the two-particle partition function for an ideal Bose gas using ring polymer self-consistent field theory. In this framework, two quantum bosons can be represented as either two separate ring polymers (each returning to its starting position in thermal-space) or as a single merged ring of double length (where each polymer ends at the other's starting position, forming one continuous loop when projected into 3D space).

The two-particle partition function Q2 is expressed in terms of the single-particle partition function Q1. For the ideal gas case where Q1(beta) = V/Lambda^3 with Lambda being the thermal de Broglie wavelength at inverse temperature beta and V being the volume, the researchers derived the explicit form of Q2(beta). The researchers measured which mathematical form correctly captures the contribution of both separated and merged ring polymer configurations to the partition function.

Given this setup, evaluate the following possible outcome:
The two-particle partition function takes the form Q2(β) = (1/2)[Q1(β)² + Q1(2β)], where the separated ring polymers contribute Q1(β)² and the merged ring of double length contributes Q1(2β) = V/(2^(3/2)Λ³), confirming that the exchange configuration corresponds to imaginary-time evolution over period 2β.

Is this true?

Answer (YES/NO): NO